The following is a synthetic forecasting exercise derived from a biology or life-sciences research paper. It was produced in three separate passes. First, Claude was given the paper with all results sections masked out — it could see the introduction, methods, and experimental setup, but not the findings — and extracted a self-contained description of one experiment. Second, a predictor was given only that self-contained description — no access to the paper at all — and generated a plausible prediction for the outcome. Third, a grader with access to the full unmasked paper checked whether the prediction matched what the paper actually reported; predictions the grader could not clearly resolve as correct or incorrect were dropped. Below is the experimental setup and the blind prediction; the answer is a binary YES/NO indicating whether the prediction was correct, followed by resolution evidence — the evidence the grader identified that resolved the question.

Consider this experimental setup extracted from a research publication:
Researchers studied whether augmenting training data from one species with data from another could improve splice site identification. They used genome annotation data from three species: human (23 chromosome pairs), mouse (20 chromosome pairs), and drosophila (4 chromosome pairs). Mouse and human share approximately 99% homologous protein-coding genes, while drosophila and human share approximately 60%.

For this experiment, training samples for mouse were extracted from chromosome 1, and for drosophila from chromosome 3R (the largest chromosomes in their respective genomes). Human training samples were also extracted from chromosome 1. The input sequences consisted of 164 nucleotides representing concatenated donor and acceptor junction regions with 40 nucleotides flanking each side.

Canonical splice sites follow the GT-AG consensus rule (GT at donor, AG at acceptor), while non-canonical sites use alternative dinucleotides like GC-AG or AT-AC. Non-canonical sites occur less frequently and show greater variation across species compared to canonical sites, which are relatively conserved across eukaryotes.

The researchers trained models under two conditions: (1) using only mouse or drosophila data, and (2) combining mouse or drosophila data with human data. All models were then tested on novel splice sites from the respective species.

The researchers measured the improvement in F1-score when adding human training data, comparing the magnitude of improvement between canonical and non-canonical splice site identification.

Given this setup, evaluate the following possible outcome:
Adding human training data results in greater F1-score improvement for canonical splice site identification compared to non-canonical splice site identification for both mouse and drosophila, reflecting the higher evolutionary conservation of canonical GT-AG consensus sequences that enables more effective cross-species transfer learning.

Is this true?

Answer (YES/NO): NO